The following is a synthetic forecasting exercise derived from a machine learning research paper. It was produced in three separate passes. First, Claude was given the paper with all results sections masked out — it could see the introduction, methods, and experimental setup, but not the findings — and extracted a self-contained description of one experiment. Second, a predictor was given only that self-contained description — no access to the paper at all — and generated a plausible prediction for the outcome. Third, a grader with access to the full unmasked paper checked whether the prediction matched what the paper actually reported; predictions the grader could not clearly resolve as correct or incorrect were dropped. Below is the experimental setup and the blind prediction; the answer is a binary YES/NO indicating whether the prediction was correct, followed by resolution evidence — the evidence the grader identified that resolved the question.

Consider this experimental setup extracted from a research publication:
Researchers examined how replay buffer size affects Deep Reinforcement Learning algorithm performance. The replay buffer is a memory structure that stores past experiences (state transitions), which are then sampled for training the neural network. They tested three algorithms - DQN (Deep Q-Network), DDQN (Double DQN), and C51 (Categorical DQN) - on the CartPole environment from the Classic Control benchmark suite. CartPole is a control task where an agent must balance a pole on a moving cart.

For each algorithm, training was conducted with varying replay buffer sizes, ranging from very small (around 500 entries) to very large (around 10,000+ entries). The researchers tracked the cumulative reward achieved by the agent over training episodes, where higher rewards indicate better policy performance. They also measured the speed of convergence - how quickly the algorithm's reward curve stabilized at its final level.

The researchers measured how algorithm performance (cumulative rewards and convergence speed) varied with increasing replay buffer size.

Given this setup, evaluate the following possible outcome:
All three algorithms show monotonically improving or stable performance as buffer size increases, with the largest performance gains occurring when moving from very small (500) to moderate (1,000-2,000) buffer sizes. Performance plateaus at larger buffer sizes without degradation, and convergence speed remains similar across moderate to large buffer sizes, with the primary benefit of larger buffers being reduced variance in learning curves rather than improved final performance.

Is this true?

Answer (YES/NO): NO